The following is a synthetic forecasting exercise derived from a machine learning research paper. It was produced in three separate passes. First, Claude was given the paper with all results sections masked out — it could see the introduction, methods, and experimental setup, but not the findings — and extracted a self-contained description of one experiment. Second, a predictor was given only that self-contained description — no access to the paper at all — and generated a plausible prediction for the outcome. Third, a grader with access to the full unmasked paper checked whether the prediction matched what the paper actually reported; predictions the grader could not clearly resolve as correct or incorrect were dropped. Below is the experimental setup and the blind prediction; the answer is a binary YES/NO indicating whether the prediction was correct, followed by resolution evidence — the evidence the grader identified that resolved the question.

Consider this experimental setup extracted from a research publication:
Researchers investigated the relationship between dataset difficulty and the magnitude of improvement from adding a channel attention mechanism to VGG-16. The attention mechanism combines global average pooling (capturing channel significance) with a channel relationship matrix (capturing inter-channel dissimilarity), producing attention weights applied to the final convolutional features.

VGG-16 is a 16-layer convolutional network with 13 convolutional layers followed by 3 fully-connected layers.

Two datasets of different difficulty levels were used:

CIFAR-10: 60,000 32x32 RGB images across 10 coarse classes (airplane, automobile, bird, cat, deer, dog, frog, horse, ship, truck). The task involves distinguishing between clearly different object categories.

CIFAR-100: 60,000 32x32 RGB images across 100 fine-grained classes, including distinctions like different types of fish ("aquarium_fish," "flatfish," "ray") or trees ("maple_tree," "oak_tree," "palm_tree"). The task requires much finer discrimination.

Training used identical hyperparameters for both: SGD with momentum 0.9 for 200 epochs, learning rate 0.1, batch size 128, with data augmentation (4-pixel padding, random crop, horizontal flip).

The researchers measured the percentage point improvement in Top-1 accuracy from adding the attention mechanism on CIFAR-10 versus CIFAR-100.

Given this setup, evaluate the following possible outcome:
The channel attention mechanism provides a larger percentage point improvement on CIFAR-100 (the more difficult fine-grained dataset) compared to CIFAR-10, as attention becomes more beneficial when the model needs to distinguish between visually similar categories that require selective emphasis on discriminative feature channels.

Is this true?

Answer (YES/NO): YES